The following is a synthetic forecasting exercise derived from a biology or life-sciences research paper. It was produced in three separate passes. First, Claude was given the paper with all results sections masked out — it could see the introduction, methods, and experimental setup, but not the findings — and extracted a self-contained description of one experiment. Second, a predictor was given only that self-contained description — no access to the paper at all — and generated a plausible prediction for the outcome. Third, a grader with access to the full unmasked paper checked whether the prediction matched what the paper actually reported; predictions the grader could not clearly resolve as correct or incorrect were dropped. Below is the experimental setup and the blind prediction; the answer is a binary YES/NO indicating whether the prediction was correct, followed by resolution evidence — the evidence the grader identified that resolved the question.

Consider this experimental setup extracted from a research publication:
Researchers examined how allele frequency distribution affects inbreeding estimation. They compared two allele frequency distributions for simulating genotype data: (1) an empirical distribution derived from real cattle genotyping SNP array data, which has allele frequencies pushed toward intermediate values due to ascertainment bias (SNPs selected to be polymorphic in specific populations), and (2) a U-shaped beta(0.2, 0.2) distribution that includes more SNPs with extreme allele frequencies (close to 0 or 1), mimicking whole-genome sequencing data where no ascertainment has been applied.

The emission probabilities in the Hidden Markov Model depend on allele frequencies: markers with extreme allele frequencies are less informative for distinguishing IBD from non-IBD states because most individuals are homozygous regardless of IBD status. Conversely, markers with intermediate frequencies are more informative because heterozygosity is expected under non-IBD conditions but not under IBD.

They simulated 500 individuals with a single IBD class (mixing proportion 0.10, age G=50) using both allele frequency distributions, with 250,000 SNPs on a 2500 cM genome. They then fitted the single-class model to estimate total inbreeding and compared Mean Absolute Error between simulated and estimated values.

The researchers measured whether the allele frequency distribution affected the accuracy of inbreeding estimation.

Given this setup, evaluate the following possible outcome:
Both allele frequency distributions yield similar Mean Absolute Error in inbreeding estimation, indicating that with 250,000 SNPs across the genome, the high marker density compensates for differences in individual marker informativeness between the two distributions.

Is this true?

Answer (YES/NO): YES